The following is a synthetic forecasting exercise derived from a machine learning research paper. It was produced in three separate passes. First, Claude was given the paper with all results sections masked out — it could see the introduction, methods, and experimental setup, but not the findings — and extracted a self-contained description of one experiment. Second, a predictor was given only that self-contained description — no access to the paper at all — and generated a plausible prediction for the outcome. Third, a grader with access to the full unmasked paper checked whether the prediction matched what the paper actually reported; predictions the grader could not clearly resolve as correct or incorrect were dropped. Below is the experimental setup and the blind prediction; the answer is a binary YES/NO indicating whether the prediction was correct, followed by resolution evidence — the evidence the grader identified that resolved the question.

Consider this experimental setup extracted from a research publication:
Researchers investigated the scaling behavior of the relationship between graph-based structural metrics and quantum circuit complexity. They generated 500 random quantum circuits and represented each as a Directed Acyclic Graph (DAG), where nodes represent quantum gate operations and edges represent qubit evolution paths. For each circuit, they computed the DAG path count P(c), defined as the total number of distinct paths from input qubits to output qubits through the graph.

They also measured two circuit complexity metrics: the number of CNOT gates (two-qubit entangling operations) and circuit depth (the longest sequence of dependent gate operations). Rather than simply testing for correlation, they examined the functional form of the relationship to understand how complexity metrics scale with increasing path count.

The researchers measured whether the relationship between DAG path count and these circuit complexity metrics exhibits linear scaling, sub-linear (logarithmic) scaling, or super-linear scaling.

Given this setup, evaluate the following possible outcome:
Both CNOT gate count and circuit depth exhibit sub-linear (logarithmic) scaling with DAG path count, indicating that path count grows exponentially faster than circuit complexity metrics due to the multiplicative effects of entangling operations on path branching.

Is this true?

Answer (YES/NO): YES